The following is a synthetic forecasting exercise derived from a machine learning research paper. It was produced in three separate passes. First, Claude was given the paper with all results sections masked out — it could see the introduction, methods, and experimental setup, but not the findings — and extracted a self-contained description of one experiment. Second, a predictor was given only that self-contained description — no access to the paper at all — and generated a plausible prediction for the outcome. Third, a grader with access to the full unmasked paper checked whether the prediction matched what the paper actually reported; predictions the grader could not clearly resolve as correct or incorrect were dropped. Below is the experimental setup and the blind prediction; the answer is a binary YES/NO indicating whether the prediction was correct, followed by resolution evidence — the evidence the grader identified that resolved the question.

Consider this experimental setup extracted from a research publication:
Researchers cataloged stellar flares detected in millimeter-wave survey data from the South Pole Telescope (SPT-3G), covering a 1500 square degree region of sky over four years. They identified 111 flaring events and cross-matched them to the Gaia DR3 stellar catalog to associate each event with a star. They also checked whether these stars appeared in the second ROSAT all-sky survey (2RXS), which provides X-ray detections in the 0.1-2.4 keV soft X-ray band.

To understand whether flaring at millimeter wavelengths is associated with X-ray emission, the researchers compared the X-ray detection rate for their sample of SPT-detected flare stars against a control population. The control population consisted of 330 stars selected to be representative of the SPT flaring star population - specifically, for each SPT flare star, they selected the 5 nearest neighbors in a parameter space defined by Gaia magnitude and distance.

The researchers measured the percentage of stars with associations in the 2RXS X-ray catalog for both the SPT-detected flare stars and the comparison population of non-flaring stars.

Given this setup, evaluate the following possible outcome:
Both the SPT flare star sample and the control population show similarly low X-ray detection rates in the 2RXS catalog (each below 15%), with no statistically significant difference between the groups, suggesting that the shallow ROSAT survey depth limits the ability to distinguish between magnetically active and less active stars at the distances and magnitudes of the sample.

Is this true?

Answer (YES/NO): NO